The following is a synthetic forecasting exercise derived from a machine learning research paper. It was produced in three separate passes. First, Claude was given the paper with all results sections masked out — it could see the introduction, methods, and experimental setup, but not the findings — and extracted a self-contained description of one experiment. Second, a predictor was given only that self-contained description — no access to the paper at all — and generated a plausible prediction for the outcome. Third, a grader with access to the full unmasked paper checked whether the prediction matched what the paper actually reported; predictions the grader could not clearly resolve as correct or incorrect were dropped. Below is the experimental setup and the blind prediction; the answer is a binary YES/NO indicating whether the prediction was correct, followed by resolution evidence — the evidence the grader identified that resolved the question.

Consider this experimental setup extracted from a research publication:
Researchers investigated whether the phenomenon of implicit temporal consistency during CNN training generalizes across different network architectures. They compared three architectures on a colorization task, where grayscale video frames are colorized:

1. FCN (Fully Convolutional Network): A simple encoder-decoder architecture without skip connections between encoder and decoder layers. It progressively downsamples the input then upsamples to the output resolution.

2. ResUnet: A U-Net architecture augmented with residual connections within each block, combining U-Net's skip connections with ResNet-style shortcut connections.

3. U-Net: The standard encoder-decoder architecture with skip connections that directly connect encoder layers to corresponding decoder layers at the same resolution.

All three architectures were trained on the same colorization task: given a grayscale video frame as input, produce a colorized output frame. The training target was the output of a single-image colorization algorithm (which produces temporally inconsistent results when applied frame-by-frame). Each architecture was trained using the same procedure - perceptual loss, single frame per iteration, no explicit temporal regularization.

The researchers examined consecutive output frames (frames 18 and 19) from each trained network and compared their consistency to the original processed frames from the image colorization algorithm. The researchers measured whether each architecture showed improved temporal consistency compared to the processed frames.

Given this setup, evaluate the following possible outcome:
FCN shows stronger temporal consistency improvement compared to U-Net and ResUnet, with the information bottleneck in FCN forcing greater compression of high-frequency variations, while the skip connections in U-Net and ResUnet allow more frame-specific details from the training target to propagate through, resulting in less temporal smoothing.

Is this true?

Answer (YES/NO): NO